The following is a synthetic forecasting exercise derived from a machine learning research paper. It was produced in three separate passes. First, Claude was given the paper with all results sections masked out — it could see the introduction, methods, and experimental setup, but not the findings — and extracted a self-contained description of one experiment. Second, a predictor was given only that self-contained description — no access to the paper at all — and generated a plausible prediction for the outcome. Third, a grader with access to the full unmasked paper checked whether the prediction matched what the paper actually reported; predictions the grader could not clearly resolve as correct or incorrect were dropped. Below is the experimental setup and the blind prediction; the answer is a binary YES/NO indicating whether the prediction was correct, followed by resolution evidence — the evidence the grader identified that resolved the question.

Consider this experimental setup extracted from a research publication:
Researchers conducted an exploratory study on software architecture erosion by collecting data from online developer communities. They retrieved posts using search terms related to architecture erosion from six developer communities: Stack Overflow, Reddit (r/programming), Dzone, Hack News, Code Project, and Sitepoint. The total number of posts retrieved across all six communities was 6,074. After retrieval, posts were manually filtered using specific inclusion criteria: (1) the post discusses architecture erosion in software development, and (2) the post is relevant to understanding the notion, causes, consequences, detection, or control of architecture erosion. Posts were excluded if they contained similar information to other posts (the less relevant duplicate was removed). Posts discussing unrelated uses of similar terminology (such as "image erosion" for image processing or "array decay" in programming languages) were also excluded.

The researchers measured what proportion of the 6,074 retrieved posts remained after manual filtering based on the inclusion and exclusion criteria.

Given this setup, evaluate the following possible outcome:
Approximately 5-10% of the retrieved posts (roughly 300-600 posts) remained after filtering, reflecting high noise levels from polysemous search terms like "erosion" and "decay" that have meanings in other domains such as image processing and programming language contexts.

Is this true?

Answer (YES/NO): NO